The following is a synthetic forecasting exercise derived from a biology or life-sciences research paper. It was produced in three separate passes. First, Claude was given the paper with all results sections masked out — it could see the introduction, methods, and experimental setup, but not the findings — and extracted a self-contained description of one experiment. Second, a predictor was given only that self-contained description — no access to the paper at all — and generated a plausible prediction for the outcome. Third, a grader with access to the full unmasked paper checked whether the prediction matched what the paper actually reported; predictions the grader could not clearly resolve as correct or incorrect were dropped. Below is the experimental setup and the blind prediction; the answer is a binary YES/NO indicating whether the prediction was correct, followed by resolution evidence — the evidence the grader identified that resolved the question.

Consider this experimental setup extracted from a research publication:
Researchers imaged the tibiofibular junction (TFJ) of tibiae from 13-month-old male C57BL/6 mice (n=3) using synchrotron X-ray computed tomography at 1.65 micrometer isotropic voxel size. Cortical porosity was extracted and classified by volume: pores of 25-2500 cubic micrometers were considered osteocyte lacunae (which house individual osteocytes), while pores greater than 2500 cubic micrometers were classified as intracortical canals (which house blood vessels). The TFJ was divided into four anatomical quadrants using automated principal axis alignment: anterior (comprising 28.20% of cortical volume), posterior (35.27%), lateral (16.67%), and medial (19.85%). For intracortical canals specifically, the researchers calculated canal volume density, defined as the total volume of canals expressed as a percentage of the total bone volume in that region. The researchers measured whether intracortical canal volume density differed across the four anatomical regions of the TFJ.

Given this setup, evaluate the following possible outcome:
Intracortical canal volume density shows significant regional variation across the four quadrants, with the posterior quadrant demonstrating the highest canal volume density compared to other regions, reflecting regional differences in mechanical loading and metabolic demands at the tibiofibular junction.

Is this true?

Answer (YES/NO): NO